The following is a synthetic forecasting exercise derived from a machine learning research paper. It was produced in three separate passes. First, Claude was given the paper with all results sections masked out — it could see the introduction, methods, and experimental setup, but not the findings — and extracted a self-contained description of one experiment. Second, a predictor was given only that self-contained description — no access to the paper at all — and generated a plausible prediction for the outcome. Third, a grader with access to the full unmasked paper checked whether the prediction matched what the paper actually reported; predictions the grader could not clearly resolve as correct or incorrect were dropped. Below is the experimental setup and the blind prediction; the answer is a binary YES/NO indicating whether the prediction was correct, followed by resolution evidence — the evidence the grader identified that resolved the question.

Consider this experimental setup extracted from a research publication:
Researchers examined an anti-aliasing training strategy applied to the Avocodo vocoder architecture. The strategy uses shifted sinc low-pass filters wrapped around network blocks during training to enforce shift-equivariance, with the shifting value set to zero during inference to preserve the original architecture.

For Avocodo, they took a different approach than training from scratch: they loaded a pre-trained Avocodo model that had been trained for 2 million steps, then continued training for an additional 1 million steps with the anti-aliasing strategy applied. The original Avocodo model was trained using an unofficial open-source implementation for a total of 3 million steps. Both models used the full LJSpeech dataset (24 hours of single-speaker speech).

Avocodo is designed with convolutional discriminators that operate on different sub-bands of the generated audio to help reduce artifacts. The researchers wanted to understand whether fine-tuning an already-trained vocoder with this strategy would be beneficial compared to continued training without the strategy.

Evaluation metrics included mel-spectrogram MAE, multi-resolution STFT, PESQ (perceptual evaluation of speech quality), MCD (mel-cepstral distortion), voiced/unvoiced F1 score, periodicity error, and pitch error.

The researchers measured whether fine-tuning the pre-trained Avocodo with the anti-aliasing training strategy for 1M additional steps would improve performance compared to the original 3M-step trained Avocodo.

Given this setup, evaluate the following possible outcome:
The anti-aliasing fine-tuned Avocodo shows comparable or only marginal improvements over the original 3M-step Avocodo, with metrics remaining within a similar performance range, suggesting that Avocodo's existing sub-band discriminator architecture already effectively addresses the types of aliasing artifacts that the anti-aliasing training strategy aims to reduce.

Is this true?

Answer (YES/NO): NO